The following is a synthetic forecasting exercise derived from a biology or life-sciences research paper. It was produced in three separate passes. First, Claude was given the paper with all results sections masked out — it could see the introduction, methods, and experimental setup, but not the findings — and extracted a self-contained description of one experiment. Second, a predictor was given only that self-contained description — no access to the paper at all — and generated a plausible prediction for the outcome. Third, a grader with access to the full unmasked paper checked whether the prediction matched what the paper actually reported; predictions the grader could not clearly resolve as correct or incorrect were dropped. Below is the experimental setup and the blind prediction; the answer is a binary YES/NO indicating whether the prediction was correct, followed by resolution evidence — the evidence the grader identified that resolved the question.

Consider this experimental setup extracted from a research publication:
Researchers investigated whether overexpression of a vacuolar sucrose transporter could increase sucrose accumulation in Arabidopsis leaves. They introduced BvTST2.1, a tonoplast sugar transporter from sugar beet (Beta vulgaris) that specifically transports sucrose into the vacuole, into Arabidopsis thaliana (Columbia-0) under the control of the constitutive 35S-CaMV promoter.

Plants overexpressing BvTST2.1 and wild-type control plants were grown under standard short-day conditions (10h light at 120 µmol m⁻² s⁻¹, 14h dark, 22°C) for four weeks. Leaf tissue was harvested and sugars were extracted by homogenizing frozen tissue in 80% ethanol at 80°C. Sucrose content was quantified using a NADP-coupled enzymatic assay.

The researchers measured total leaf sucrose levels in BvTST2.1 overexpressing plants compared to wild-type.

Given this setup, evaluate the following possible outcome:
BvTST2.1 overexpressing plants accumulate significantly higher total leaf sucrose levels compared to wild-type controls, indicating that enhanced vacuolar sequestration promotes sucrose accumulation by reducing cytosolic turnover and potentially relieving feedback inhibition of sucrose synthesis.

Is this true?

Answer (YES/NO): NO